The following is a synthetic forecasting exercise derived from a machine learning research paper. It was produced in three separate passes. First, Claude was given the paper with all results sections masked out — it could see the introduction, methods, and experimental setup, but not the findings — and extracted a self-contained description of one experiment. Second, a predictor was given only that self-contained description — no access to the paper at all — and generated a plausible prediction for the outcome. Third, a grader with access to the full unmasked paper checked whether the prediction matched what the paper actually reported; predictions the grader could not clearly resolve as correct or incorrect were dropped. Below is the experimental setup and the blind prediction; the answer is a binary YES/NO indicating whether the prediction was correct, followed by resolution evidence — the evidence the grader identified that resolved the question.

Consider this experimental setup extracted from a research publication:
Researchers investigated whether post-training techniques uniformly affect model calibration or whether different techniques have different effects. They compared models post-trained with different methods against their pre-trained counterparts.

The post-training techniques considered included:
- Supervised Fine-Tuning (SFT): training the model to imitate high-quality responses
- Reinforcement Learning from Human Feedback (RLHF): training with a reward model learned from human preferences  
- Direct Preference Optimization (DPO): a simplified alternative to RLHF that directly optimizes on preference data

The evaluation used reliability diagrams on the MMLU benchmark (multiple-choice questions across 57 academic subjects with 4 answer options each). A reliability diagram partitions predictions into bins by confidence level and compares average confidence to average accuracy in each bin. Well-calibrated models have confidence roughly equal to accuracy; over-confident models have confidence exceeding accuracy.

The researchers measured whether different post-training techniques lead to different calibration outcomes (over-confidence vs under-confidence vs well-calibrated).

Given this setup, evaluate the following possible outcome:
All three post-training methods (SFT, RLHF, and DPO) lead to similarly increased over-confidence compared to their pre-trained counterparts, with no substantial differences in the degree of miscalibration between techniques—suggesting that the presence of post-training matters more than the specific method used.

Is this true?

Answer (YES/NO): NO